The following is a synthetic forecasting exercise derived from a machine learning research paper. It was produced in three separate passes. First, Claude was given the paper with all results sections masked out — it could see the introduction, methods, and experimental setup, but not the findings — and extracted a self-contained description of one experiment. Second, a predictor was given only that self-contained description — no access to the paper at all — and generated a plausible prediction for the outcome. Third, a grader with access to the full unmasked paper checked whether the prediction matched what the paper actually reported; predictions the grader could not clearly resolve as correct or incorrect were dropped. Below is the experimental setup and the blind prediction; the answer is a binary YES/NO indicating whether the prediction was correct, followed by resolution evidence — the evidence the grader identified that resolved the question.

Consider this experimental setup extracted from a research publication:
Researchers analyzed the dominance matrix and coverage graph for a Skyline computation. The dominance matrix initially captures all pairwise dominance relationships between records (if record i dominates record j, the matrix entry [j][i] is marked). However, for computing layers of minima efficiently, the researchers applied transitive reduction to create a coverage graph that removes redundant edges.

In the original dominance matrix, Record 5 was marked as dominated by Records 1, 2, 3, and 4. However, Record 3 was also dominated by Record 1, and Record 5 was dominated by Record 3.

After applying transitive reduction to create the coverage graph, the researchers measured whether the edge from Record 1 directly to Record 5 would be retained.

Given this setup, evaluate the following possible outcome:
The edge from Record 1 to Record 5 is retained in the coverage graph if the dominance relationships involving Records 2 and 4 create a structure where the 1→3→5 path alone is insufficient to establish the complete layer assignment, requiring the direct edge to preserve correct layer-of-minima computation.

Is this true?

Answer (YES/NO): NO